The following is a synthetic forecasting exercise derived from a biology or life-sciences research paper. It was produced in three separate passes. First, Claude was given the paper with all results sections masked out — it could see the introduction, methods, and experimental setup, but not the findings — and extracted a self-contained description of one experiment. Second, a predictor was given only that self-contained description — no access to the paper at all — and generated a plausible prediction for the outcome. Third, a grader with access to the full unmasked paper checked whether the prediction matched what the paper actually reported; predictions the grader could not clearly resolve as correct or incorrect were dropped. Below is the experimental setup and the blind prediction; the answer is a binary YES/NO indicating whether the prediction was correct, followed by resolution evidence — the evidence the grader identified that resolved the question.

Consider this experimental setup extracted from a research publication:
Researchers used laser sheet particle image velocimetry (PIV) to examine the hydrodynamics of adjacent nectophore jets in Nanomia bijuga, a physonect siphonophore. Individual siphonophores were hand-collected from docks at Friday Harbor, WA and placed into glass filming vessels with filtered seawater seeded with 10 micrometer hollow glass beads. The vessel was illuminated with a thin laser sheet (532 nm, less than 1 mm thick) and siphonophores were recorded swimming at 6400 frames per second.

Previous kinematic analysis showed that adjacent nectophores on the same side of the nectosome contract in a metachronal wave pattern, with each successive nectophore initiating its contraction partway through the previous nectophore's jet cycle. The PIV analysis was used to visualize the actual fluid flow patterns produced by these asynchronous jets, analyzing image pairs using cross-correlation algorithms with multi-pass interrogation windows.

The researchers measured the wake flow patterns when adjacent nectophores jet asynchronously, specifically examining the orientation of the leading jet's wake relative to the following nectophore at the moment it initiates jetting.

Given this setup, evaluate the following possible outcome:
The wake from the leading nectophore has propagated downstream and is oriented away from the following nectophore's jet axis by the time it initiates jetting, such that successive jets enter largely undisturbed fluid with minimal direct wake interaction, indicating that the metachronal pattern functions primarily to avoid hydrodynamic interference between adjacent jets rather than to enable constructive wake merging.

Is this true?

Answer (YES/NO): NO